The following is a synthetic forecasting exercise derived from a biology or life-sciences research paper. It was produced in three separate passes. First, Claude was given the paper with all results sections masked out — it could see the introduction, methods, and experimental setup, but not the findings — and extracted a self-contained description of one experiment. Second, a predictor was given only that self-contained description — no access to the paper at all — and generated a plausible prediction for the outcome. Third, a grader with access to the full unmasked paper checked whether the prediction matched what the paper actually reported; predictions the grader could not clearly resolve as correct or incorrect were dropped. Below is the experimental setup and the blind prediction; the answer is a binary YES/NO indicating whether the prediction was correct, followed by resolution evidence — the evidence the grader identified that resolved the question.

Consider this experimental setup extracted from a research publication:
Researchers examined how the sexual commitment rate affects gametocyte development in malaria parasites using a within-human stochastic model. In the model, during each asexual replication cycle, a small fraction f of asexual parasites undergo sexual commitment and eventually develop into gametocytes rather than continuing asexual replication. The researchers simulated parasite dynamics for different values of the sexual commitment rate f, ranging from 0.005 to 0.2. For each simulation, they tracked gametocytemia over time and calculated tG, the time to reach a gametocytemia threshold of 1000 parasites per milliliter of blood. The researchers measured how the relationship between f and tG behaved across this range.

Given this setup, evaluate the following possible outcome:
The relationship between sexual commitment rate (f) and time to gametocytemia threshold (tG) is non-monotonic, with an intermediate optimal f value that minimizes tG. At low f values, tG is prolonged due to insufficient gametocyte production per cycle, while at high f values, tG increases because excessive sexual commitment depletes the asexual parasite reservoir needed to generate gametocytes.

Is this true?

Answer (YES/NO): NO